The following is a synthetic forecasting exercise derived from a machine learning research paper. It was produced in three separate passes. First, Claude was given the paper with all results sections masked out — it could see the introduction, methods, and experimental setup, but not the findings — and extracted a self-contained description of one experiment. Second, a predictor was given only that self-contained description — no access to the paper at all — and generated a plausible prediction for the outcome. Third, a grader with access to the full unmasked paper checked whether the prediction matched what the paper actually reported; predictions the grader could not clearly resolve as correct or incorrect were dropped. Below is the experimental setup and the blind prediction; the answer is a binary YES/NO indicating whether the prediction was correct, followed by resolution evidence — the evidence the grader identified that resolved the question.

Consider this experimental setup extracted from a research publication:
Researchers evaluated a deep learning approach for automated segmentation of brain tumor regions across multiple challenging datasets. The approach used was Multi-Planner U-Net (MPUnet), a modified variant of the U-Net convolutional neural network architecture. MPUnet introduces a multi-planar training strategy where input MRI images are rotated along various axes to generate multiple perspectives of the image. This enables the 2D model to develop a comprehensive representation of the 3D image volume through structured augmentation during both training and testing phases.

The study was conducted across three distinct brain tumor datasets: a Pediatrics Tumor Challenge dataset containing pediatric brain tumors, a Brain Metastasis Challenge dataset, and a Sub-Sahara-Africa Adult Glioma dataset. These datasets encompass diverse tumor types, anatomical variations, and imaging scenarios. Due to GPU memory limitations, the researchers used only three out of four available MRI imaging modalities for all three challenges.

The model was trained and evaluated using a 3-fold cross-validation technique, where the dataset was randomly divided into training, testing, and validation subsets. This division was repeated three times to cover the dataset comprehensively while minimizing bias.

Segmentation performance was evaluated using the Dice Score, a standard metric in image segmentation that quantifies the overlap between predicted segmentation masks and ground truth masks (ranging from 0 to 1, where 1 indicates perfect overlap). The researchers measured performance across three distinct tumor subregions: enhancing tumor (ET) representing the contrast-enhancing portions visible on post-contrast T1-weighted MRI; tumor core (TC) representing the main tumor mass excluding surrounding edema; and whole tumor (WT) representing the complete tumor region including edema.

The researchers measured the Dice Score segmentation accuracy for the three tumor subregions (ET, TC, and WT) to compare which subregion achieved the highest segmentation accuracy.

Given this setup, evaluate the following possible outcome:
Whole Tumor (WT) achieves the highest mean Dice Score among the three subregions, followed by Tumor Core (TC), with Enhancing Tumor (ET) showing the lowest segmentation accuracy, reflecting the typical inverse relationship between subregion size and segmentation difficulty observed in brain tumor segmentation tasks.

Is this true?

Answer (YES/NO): NO